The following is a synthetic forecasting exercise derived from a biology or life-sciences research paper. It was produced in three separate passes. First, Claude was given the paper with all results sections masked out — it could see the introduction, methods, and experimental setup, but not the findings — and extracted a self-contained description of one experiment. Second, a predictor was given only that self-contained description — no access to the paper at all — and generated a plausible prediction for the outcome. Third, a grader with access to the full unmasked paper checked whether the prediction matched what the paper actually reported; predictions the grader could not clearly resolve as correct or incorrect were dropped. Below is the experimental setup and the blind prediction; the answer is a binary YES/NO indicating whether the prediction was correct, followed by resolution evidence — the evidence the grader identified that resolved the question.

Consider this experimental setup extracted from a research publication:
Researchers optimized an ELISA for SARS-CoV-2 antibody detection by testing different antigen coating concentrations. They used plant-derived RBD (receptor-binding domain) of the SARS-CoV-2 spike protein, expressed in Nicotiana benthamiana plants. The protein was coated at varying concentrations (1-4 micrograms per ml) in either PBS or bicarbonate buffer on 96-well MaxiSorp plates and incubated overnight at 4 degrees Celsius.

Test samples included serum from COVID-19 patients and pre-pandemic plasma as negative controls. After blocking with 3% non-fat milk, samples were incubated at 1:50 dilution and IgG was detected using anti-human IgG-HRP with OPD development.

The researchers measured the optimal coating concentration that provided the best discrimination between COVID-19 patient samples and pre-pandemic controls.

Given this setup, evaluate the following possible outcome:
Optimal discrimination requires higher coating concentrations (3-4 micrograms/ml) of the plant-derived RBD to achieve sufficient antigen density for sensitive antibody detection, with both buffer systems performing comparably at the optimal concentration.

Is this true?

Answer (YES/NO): NO